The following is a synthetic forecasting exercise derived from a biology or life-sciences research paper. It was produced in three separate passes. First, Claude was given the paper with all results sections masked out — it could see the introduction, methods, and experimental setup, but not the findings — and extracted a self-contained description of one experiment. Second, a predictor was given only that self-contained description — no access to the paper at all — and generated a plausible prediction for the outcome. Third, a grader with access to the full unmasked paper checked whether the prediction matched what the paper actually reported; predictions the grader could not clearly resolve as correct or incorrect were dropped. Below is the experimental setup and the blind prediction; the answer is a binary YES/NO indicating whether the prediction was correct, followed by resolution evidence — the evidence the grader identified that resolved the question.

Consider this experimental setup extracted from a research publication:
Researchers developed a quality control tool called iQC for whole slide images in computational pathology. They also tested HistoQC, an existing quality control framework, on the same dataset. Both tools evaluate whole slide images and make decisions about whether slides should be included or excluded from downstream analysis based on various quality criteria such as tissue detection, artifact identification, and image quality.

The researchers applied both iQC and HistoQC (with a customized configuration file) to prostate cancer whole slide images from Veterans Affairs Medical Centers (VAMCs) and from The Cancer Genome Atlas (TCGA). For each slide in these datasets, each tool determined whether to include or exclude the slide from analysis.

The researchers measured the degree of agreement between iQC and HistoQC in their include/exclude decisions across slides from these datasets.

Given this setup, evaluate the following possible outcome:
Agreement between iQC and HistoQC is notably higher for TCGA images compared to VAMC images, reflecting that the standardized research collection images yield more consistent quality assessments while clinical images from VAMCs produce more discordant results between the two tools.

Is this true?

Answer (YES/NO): NO